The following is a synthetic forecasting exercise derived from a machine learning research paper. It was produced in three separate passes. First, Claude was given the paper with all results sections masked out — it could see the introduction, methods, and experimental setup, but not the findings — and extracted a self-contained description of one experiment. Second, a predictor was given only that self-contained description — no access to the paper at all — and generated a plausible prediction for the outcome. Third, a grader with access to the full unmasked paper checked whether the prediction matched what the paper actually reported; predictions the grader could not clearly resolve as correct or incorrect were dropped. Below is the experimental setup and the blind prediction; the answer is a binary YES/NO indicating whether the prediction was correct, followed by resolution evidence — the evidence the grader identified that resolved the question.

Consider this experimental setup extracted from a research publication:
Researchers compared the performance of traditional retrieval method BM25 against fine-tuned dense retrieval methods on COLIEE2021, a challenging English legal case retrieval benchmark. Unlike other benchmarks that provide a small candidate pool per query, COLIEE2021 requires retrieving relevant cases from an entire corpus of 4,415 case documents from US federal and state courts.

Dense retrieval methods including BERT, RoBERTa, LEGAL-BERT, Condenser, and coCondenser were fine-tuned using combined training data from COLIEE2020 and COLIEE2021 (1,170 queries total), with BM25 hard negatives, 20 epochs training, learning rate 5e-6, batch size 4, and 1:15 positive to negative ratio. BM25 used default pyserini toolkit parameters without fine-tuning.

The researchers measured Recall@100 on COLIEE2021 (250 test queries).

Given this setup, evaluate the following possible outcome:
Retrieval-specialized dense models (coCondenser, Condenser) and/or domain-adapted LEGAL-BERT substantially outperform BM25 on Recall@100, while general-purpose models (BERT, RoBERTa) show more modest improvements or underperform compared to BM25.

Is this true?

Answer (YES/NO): NO